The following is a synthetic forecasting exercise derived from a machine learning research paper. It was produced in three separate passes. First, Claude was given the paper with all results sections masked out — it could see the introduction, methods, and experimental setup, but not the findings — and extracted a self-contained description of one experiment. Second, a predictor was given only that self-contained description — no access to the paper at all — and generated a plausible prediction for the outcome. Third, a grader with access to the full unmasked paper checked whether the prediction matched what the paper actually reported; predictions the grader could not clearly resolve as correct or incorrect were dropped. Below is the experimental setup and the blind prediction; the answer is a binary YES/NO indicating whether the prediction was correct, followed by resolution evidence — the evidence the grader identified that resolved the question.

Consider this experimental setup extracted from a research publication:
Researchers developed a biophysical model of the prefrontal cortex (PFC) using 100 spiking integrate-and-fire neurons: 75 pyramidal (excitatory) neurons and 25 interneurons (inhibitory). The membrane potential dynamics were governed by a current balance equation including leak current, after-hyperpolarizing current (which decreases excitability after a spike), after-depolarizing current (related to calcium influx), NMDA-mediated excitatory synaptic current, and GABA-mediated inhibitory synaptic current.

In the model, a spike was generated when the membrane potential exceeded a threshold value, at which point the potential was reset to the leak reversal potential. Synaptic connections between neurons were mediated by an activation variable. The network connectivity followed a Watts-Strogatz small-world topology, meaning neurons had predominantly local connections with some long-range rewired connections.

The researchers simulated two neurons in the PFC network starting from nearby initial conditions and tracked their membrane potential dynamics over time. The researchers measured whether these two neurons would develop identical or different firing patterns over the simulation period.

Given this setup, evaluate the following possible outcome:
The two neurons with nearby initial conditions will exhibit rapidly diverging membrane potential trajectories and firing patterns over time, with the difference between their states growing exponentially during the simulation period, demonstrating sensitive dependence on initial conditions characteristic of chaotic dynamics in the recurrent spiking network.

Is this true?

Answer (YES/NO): NO